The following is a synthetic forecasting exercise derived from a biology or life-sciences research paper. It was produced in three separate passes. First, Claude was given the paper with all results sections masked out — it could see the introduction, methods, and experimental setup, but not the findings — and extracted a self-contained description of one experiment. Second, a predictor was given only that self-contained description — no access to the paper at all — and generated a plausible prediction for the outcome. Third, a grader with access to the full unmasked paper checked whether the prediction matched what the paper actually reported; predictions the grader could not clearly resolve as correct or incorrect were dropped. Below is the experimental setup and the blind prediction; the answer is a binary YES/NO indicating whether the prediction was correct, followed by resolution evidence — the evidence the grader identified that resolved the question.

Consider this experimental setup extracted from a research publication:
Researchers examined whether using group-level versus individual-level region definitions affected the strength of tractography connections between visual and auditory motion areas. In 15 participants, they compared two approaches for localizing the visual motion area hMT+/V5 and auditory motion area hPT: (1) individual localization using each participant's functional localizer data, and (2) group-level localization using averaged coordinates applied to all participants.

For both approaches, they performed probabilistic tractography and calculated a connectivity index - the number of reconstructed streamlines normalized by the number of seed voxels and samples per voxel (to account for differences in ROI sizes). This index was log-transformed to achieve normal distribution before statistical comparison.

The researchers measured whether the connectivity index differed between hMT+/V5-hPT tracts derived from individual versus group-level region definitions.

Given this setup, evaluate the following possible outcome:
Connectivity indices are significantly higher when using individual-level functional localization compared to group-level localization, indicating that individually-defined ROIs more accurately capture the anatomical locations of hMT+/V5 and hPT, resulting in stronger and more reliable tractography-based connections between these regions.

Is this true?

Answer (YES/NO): NO